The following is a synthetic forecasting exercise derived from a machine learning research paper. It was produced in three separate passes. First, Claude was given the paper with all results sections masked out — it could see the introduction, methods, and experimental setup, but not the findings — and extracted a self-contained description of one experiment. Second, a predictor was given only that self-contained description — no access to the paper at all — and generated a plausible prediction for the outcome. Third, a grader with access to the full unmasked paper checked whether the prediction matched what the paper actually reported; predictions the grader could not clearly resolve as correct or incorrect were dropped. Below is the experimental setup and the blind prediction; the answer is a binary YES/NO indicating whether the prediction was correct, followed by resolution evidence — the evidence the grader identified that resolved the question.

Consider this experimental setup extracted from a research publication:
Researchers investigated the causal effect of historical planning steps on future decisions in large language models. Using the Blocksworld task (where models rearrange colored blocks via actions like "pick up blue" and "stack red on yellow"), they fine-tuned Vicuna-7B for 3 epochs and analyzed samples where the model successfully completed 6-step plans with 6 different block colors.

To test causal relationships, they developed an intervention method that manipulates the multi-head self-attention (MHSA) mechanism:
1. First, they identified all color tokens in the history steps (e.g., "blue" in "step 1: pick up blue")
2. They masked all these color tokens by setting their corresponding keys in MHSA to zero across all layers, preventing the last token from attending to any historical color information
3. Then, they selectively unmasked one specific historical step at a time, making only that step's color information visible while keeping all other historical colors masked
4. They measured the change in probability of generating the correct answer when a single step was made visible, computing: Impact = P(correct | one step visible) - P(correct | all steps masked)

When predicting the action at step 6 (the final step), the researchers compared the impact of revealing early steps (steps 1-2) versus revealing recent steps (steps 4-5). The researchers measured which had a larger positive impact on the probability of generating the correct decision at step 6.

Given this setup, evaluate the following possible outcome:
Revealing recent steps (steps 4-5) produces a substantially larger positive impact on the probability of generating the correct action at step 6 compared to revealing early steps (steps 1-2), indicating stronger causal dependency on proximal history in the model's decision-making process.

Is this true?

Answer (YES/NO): YES